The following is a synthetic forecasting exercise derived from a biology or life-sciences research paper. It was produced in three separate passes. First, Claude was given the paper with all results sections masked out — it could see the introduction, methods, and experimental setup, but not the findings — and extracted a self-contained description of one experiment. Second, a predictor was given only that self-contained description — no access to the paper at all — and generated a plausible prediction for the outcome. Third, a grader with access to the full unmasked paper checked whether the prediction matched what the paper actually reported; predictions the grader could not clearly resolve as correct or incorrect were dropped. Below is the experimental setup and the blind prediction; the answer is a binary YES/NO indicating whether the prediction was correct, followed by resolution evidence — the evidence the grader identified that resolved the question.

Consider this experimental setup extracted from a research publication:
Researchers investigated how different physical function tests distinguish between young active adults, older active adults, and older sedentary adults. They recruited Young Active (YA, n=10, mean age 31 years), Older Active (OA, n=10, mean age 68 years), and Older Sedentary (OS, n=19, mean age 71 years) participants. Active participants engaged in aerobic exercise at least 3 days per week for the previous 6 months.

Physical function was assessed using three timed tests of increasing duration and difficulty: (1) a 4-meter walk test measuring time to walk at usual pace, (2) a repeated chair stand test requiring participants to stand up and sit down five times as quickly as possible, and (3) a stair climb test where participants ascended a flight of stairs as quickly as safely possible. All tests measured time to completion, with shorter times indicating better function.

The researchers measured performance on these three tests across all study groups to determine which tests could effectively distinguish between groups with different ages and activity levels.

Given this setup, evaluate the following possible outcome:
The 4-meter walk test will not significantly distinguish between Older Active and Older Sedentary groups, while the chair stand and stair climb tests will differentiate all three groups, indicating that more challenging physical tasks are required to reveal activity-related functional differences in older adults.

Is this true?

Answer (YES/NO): NO